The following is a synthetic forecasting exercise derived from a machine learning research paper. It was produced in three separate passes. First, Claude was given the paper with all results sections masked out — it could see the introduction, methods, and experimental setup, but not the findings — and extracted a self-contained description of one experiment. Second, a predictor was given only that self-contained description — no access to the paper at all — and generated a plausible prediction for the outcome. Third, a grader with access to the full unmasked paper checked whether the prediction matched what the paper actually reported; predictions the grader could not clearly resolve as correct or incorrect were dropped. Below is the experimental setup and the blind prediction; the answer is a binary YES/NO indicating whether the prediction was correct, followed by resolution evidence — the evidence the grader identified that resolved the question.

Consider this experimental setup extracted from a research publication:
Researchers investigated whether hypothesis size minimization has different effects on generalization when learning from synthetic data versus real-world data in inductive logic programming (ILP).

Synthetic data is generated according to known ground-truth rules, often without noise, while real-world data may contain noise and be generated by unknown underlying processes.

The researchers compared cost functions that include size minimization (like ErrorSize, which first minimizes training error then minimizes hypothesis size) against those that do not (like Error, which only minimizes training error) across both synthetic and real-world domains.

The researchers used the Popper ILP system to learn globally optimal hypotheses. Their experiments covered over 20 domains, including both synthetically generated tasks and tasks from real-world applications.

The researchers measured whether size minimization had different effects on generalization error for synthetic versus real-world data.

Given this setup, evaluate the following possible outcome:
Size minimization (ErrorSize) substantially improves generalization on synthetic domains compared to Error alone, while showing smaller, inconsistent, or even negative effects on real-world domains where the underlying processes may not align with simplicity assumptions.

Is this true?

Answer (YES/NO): YES